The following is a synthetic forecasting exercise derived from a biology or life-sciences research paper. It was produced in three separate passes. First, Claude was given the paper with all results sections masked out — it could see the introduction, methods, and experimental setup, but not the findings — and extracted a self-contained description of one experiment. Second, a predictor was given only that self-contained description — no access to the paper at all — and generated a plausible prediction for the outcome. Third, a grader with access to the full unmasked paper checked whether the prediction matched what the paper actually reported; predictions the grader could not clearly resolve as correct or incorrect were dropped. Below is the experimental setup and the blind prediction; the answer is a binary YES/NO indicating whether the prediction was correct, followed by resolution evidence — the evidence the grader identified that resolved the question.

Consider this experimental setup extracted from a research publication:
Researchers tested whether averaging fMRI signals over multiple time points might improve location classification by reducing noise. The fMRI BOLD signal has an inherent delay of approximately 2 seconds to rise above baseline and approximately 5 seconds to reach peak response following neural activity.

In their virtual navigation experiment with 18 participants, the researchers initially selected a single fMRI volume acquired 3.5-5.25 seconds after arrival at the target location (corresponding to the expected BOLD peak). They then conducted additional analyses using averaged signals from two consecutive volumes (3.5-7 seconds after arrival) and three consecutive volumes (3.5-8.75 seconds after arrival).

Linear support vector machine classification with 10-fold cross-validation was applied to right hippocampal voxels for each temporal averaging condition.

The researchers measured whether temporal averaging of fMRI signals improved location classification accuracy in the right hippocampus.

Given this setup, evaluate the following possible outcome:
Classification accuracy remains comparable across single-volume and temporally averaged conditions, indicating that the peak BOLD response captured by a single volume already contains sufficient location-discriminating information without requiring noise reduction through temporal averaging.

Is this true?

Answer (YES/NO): NO